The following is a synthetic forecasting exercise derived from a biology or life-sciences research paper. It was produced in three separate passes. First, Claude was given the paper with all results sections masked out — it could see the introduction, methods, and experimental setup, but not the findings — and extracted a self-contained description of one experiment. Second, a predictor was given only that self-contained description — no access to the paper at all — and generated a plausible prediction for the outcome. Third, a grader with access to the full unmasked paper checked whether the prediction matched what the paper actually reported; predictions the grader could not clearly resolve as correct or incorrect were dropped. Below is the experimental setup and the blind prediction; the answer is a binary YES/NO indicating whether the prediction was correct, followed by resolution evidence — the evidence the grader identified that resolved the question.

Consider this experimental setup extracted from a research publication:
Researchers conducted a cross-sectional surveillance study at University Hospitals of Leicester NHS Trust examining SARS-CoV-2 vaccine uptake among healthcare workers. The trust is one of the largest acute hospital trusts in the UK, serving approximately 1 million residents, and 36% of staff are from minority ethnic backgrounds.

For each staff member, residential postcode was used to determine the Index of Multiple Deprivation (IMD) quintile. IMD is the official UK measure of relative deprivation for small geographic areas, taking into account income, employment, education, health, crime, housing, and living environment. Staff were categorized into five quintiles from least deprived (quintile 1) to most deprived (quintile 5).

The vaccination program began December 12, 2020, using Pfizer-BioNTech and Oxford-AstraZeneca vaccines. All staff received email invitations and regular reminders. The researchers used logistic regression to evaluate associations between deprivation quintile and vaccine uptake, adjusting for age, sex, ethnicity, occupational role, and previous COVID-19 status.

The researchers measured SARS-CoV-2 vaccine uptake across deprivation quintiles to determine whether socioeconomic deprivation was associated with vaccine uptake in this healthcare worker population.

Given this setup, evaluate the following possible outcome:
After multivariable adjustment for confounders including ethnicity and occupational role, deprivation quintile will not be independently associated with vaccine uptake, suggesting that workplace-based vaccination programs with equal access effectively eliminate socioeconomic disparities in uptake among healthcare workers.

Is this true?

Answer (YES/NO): NO